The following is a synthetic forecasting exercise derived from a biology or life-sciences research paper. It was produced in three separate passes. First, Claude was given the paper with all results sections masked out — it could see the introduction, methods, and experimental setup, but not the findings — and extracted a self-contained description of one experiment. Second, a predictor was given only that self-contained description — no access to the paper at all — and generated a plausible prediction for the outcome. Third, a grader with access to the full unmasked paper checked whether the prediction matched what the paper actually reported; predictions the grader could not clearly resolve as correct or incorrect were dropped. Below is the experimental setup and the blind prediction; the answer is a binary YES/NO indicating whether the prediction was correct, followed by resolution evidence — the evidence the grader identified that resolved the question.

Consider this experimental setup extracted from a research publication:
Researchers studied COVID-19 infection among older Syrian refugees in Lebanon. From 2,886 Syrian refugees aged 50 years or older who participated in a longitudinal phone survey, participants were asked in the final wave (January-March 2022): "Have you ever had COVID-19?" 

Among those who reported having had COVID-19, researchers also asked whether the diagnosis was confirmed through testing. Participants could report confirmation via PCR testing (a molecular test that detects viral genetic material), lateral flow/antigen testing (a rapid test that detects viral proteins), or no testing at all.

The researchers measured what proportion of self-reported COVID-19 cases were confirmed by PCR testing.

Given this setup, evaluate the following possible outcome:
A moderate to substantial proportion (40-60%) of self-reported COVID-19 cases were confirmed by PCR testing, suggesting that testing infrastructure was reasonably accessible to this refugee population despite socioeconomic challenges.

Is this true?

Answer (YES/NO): YES